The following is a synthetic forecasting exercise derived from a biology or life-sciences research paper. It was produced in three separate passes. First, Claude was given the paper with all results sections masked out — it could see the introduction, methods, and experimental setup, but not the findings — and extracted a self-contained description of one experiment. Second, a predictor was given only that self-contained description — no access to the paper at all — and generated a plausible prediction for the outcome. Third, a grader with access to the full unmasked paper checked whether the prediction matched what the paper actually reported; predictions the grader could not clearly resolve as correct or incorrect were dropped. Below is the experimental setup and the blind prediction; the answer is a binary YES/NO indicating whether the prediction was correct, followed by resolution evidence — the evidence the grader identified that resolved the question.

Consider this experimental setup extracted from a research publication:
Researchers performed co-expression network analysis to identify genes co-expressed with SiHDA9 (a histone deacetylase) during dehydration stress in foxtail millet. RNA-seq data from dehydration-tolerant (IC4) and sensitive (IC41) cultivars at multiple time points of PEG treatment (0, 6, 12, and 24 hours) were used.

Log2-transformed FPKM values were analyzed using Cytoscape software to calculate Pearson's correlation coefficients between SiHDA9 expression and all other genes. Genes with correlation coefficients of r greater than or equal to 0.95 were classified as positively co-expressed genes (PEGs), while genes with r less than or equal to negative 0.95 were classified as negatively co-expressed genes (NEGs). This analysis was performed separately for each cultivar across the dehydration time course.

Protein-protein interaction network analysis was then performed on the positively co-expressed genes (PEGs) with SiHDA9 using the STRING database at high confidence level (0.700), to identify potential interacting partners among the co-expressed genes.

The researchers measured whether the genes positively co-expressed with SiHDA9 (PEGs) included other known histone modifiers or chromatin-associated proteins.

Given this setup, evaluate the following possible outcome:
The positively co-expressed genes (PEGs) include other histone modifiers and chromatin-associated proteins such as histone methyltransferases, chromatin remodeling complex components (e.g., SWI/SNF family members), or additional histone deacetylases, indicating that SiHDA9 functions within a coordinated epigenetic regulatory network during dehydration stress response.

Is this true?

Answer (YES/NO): YES